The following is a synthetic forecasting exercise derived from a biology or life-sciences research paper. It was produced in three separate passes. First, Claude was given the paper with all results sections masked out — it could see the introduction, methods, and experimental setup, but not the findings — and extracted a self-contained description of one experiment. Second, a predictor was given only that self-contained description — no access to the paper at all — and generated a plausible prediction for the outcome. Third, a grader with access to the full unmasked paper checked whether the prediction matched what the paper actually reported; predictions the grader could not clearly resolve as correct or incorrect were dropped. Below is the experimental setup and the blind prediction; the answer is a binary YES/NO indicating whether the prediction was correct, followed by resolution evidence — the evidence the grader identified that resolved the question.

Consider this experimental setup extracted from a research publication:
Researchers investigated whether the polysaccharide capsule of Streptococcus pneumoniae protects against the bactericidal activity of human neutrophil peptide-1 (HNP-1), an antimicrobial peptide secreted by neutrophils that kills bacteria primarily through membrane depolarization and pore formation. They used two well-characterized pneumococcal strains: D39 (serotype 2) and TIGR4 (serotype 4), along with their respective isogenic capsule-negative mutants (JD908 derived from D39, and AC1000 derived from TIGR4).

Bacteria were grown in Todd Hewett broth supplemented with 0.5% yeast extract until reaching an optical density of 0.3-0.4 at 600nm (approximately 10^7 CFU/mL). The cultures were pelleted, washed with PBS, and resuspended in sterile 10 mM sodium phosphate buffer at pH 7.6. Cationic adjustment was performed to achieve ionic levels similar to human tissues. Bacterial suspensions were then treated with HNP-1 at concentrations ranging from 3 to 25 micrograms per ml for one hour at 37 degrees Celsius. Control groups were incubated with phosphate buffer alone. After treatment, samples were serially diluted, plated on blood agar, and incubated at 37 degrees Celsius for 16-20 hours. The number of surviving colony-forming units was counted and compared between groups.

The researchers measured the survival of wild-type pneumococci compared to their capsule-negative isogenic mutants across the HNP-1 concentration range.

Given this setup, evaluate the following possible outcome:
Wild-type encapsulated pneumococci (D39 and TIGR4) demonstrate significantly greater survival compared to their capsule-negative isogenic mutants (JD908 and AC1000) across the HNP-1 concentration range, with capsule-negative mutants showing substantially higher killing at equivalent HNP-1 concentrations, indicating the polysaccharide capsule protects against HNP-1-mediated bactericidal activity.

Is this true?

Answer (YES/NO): NO